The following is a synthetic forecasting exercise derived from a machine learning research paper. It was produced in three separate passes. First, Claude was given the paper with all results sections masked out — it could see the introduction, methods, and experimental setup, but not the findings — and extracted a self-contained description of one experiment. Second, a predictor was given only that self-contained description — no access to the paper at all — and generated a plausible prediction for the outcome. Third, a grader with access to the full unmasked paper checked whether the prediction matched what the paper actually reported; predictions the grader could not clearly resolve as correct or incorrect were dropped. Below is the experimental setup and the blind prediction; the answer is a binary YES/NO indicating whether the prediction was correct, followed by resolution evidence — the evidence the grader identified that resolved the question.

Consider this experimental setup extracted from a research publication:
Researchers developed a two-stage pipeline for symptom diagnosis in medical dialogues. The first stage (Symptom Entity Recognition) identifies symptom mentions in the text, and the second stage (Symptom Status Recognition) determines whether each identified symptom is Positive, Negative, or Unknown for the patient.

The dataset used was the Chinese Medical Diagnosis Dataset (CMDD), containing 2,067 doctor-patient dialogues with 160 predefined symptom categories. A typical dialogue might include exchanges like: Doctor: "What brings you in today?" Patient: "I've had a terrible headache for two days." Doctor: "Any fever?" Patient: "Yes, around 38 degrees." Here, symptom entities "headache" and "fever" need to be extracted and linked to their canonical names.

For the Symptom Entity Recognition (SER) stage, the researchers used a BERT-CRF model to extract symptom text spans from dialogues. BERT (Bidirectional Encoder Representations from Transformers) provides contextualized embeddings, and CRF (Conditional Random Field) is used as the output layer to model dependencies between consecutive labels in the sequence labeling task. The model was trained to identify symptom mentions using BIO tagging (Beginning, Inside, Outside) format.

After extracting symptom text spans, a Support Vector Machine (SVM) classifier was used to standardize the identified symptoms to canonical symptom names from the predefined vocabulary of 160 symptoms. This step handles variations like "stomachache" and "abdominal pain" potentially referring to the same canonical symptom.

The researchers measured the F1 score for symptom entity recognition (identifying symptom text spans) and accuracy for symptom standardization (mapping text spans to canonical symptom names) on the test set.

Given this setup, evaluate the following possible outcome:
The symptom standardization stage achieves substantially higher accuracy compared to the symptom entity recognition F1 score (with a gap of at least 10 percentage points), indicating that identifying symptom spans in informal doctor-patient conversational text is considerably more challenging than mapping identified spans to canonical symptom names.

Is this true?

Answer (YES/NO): NO